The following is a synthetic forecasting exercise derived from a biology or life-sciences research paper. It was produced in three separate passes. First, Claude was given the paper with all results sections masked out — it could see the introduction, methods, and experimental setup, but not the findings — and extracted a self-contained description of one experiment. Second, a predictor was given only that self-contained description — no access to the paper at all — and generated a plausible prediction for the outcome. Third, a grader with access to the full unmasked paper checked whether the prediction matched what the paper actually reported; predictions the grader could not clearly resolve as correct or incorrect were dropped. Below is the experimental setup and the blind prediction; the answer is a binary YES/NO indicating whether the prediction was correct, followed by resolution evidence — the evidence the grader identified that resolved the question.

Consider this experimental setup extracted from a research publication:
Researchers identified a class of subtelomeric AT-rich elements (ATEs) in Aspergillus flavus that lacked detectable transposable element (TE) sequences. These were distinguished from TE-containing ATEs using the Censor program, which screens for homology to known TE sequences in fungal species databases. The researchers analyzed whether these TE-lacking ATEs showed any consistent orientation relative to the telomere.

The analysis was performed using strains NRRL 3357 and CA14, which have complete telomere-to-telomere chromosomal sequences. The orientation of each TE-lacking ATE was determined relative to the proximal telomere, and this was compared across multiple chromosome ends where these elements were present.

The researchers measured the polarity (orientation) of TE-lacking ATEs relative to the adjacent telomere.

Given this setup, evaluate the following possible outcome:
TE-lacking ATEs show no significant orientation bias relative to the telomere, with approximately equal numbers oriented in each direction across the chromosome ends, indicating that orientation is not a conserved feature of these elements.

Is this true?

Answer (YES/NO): NO